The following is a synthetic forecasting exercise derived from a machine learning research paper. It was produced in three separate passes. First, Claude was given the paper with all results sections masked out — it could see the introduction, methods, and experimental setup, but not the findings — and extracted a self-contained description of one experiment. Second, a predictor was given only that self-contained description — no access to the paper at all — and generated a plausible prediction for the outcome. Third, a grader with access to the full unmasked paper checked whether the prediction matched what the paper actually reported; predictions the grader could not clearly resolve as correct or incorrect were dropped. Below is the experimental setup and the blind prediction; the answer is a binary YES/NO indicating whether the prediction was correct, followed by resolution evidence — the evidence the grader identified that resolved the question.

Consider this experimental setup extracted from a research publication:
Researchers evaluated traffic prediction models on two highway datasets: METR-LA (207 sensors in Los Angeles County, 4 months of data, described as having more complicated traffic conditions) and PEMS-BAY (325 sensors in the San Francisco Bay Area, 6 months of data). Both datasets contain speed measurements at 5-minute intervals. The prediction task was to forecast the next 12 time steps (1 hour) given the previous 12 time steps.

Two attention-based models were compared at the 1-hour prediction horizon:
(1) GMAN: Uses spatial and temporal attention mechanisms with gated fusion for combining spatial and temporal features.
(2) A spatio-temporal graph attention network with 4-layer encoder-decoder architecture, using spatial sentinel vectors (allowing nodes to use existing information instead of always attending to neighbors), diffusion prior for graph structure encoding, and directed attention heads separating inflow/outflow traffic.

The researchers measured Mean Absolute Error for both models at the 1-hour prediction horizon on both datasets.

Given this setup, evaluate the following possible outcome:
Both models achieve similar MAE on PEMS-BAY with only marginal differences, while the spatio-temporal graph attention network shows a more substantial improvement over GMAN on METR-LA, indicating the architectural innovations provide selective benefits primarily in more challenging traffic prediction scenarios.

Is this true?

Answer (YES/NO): NO